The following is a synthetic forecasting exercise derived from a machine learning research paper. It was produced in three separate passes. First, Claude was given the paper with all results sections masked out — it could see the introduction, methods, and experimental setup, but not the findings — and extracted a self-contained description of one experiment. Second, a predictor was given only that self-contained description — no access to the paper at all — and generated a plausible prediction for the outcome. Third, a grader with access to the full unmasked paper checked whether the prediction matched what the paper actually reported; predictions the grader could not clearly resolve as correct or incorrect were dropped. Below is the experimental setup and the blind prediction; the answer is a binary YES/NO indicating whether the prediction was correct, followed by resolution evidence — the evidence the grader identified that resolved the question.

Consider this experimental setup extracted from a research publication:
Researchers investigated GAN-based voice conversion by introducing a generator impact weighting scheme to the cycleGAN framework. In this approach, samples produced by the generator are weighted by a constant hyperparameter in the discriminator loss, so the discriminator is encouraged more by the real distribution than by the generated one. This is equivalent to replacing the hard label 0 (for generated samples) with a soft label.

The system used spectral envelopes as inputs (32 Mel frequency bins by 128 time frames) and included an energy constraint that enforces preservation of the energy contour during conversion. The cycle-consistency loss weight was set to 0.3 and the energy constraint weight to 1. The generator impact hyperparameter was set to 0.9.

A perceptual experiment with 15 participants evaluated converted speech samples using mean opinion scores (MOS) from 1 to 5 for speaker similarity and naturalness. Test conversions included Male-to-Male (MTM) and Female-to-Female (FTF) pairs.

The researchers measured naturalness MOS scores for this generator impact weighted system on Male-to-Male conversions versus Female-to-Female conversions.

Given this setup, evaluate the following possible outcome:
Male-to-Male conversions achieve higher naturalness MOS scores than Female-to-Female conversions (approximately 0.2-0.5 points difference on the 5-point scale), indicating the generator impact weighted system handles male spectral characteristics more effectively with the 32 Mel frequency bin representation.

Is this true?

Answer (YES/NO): NO